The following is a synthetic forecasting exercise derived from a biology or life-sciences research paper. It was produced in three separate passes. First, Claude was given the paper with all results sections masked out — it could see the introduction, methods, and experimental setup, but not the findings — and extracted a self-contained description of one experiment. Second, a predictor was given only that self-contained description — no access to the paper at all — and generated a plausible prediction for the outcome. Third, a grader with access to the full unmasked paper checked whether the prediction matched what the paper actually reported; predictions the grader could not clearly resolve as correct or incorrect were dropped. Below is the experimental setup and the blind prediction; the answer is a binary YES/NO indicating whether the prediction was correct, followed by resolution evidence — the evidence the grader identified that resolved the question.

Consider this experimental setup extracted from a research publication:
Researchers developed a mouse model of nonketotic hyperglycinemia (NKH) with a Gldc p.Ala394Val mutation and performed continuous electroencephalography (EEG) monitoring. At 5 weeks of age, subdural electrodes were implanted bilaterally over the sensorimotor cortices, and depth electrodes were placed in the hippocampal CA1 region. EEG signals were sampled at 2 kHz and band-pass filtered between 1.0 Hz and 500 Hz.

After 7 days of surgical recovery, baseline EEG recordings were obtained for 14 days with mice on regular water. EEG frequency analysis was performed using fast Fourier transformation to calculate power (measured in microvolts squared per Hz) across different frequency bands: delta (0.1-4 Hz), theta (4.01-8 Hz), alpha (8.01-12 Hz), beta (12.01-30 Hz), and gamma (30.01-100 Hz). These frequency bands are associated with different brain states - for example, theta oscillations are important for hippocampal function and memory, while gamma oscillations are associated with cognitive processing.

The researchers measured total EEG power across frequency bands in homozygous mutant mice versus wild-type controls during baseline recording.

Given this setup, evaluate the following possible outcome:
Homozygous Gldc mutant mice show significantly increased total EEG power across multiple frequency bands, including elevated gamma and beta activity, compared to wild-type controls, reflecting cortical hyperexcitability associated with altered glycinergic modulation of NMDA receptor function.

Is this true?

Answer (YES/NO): NO